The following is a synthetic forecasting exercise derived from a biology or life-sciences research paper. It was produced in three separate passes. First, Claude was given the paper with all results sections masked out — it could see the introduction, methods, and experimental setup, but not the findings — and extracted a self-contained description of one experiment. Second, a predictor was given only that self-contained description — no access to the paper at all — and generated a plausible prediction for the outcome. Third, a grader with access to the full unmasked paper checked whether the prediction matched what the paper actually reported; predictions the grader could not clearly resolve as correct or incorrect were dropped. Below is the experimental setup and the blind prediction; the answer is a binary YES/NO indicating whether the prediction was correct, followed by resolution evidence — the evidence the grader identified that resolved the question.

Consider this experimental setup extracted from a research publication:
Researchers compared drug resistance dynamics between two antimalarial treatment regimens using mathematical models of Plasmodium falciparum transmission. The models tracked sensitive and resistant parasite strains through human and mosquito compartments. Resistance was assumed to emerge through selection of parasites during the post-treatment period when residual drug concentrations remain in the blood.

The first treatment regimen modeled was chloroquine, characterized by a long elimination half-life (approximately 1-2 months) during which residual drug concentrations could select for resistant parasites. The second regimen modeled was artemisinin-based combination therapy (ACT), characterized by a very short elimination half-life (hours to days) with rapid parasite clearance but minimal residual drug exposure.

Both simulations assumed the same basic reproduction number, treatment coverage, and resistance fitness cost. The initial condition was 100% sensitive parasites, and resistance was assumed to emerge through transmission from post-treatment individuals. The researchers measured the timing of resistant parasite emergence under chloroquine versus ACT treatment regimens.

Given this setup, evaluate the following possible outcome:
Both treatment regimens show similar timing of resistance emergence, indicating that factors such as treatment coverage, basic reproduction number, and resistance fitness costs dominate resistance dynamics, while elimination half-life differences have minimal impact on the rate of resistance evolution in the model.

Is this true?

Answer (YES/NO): YES